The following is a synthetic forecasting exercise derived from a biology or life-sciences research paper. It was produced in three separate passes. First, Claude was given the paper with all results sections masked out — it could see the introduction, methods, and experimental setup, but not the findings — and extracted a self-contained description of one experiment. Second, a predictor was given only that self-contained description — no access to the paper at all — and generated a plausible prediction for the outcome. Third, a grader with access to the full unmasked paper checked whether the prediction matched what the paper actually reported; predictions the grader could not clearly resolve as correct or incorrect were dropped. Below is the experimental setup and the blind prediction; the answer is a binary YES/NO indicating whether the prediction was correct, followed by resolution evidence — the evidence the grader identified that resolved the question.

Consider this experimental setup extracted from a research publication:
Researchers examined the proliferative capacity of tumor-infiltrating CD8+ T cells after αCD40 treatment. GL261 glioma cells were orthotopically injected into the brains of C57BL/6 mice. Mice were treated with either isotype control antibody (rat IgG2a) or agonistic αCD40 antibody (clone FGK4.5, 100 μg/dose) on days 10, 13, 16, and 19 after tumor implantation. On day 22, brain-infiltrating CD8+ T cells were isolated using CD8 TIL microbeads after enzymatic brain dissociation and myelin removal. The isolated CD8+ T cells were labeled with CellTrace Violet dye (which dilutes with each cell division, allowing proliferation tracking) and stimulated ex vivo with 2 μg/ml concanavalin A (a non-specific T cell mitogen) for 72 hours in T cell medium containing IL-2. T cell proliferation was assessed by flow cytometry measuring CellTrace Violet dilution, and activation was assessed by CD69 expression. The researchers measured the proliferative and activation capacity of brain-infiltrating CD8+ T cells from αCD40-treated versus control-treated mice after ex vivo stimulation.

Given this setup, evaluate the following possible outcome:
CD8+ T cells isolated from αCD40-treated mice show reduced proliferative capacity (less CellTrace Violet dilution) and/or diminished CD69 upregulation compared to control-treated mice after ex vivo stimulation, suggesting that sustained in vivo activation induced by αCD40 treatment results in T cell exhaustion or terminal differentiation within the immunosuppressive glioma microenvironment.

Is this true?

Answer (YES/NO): YES